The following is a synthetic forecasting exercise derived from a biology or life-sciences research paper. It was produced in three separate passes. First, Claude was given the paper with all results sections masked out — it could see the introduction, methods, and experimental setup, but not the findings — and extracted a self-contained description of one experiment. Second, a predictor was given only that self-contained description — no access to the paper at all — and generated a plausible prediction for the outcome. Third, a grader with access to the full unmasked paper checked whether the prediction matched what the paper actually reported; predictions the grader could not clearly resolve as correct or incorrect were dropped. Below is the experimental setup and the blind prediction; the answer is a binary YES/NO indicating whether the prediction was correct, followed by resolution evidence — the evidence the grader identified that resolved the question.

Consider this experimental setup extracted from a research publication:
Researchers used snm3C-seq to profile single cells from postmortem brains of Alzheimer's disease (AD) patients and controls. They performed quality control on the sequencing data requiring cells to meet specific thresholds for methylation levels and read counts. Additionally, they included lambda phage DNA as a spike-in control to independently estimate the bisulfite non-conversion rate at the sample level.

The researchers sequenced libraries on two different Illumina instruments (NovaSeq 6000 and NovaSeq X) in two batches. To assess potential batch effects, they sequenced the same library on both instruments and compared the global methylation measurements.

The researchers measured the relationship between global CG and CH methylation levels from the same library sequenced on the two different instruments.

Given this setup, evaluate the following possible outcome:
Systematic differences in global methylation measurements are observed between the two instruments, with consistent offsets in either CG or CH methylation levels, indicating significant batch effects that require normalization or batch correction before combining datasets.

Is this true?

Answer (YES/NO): YES